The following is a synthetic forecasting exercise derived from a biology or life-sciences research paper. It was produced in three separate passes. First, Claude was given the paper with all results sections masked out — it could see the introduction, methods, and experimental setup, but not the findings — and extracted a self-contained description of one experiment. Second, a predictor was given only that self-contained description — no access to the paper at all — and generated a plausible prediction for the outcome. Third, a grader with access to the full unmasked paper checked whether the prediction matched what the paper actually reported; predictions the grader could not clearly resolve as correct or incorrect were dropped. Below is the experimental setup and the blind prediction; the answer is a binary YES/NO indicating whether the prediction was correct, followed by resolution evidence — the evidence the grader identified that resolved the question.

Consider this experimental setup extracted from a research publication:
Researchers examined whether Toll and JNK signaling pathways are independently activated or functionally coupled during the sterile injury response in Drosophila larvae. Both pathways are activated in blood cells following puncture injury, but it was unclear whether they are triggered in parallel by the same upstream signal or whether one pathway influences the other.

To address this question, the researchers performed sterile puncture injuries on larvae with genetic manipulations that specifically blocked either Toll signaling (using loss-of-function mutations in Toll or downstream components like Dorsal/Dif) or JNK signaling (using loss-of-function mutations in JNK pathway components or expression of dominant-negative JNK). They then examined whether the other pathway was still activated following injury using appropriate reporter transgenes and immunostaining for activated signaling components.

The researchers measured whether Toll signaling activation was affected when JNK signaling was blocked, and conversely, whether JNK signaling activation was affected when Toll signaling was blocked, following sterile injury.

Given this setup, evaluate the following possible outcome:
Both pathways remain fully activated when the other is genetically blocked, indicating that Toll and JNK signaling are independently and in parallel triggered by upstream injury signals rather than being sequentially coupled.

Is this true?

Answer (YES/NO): NO